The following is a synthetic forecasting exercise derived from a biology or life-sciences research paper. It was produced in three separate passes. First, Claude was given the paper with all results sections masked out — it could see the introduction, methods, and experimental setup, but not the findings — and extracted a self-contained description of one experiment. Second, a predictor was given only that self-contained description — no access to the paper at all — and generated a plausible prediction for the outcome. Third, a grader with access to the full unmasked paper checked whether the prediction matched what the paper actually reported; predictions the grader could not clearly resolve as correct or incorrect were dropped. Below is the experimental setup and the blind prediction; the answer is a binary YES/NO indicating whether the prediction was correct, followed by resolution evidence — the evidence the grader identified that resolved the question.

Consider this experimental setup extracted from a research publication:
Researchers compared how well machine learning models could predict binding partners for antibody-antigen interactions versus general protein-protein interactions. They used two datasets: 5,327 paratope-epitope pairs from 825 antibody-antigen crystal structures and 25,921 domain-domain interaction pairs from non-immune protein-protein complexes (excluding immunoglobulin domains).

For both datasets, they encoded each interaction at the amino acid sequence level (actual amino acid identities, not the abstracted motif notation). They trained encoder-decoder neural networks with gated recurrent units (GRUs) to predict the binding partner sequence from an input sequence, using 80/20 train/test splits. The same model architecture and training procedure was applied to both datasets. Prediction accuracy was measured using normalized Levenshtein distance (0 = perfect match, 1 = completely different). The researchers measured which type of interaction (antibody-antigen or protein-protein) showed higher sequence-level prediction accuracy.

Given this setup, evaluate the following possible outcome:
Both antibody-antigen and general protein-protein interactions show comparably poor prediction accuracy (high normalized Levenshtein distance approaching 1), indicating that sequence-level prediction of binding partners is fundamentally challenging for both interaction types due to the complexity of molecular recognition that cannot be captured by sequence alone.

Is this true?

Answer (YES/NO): NO